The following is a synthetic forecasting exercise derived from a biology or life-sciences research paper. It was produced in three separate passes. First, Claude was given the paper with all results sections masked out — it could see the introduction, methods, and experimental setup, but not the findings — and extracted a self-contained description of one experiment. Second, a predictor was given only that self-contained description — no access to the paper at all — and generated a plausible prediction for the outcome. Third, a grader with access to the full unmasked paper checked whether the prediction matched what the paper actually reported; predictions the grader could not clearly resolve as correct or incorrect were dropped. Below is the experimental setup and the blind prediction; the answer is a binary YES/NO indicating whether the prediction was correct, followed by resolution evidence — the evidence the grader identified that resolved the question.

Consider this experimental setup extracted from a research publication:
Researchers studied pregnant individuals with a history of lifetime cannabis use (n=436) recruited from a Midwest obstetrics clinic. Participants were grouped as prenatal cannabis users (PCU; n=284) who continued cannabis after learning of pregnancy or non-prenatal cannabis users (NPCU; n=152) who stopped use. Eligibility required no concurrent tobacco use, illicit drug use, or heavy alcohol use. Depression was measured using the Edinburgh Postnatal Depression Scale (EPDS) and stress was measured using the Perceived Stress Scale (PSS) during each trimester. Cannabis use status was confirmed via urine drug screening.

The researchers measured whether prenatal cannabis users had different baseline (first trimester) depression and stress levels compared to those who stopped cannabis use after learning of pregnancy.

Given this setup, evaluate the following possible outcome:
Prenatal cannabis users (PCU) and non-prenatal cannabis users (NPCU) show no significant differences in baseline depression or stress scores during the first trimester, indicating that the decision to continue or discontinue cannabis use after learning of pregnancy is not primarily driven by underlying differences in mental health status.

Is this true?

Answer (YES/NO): YES